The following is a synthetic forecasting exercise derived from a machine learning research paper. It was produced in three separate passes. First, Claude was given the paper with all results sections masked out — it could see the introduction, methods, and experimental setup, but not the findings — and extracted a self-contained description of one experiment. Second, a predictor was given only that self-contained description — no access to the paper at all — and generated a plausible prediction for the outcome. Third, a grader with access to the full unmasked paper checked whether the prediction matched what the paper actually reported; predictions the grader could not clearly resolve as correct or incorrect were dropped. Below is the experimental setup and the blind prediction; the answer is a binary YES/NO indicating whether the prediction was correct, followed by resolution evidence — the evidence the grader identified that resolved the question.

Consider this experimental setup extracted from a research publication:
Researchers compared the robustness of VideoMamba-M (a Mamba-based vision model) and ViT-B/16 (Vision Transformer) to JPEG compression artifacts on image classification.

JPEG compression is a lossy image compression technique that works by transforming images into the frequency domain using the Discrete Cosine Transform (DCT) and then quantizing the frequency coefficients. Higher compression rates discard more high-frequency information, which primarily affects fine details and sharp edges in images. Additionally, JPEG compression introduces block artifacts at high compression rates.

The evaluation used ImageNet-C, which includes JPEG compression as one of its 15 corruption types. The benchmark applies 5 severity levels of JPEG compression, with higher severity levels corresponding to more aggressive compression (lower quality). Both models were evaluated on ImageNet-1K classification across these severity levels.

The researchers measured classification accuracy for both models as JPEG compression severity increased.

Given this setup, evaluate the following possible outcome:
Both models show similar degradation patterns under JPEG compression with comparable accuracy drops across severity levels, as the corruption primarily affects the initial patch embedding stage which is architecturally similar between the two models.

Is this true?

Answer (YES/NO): NO